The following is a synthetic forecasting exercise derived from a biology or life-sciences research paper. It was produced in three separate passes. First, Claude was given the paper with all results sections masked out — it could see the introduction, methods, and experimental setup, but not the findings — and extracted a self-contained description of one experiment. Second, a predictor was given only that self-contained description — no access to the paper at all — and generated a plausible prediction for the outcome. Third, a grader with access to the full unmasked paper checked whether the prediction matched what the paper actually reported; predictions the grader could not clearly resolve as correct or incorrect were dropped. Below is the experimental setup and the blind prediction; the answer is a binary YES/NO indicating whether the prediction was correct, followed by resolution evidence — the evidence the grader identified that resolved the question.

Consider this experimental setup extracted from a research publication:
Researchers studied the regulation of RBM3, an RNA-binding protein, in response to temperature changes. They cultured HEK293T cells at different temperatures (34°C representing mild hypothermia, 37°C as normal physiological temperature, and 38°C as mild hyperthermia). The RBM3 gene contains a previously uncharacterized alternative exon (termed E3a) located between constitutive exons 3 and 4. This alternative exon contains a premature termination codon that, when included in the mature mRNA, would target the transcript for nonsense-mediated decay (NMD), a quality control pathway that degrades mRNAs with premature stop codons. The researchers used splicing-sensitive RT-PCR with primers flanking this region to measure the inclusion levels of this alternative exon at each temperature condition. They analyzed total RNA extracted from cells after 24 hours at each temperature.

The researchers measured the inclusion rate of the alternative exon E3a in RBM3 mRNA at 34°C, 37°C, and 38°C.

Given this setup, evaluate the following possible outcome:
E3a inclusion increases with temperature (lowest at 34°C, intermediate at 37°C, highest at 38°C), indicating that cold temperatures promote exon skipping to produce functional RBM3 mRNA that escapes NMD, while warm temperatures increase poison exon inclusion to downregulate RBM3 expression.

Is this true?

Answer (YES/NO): YES